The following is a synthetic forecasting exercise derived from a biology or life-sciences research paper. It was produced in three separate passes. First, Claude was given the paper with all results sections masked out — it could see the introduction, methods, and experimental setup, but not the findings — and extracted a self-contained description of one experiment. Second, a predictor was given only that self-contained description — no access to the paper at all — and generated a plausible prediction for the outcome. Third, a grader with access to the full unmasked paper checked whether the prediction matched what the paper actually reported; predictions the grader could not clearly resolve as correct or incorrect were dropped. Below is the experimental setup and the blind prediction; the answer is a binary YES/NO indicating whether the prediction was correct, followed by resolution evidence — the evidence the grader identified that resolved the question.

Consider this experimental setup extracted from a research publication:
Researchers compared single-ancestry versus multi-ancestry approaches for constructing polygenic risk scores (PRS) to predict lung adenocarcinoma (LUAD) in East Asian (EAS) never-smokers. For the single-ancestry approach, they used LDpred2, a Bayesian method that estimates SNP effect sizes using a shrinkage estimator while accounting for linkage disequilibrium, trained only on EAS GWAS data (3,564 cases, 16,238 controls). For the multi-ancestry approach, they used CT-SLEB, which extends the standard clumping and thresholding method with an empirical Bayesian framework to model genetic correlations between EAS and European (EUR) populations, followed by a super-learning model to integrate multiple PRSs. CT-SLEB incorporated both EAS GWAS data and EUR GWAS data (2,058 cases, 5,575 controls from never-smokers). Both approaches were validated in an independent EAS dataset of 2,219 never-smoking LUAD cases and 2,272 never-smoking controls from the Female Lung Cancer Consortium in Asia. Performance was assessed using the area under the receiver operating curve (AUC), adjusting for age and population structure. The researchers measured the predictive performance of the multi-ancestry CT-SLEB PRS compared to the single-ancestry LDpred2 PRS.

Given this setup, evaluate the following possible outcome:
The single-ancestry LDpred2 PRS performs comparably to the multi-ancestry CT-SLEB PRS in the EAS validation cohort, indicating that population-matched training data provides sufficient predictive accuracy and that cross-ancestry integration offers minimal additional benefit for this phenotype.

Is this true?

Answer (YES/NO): NO